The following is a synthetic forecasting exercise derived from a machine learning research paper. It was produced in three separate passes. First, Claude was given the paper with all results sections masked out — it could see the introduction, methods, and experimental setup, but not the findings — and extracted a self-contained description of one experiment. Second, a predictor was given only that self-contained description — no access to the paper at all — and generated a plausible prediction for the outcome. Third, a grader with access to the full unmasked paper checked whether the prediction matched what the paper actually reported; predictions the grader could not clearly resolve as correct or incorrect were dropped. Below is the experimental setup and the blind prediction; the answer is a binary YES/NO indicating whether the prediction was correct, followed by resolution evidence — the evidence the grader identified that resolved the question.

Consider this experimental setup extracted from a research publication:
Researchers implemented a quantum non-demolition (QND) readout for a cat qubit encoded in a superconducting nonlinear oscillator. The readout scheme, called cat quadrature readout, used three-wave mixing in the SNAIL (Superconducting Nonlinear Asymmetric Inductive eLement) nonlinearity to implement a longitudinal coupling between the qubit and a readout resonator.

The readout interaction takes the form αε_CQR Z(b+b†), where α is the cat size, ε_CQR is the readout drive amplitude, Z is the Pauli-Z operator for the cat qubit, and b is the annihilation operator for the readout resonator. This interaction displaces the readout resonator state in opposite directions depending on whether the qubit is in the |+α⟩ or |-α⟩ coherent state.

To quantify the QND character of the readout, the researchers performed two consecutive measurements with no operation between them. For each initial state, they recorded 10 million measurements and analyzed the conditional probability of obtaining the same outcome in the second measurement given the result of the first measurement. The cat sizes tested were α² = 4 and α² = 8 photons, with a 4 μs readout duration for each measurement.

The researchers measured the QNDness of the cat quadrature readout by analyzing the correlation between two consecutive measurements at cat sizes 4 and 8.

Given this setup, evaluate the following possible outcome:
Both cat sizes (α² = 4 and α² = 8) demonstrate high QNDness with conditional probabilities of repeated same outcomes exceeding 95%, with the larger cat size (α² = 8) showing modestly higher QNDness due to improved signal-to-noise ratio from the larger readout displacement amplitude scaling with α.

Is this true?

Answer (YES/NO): YES